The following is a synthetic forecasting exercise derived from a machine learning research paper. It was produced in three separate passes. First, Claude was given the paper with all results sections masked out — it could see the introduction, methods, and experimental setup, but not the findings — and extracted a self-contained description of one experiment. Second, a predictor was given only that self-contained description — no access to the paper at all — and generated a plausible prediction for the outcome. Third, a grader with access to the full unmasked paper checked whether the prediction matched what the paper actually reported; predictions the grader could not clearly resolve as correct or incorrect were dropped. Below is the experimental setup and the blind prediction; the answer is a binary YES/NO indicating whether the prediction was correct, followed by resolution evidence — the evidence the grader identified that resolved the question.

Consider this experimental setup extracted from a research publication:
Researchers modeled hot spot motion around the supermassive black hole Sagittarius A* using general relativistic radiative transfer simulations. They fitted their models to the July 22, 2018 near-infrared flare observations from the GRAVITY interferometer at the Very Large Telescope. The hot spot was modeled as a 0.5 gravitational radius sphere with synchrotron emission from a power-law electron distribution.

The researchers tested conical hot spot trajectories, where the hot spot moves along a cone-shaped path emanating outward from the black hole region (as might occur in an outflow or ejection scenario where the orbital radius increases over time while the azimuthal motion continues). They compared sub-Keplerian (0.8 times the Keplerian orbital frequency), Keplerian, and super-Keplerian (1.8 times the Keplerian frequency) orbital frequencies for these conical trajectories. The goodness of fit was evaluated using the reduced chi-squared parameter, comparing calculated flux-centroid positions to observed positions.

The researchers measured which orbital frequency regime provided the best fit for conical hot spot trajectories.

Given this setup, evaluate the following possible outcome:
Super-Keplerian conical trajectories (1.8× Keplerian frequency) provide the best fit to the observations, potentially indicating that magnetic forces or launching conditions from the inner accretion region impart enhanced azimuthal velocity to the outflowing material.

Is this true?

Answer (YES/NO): NO